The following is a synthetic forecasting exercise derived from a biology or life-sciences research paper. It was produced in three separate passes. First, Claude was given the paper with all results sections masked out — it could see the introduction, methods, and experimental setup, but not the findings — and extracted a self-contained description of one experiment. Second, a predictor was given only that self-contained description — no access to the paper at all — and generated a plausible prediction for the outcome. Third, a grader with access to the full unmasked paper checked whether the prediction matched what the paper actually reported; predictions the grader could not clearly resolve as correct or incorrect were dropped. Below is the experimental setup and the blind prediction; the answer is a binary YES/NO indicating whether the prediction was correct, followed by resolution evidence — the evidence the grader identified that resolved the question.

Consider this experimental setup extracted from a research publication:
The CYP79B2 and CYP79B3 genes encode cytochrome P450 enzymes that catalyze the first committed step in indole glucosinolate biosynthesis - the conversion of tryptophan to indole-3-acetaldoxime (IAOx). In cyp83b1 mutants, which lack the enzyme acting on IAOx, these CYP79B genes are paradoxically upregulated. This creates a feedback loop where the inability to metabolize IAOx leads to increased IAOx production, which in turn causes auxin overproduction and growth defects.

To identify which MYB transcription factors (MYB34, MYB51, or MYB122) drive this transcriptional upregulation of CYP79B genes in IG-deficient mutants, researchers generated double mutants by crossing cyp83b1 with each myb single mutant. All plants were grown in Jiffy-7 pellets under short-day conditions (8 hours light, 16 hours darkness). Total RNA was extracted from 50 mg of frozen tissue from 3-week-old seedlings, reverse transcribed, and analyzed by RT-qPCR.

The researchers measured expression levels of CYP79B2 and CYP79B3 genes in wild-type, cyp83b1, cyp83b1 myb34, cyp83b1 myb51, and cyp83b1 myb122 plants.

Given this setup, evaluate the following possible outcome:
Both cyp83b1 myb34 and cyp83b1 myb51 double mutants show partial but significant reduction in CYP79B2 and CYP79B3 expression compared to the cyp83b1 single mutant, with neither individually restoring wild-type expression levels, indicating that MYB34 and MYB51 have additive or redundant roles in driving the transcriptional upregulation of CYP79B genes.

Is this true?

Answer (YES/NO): NO